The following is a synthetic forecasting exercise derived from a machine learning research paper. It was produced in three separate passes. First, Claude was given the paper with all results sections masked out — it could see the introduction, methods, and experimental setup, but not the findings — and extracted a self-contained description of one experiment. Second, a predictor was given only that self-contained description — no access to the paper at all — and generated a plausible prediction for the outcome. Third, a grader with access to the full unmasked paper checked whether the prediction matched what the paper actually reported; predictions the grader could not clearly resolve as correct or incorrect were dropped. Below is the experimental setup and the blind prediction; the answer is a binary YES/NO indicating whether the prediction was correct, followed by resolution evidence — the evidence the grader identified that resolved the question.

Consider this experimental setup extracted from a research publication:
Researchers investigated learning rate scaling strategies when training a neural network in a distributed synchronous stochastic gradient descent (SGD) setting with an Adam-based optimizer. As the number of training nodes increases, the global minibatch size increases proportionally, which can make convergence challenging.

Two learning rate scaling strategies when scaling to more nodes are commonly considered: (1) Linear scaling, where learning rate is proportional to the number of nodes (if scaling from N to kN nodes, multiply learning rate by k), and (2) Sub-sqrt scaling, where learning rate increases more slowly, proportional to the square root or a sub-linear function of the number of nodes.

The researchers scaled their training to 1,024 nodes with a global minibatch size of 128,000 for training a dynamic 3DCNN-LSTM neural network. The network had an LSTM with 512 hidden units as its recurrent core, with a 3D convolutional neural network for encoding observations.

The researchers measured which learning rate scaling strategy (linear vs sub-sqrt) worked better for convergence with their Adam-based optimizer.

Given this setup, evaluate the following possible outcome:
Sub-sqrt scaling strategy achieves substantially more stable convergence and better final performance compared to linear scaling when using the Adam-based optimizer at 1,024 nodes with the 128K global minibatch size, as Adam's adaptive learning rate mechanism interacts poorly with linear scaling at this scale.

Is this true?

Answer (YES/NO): YES